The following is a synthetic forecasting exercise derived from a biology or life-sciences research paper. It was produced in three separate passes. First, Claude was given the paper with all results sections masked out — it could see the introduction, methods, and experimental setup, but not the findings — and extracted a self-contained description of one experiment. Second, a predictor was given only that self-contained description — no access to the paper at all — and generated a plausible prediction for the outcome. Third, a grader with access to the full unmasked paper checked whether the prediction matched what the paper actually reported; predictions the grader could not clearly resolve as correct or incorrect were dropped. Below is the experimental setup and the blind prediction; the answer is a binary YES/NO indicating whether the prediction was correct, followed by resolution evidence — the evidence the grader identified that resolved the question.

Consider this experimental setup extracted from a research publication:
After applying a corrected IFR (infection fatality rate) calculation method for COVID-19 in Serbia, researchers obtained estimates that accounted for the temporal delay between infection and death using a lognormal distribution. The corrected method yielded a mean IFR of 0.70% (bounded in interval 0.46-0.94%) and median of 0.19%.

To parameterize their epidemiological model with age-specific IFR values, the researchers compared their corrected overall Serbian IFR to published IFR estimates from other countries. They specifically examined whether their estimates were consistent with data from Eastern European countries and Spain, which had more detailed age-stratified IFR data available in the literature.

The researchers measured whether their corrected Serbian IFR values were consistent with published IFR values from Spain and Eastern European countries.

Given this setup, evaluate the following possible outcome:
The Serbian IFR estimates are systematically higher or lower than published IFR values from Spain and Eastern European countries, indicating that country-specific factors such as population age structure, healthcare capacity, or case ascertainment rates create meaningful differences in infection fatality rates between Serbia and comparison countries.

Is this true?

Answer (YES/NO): NO